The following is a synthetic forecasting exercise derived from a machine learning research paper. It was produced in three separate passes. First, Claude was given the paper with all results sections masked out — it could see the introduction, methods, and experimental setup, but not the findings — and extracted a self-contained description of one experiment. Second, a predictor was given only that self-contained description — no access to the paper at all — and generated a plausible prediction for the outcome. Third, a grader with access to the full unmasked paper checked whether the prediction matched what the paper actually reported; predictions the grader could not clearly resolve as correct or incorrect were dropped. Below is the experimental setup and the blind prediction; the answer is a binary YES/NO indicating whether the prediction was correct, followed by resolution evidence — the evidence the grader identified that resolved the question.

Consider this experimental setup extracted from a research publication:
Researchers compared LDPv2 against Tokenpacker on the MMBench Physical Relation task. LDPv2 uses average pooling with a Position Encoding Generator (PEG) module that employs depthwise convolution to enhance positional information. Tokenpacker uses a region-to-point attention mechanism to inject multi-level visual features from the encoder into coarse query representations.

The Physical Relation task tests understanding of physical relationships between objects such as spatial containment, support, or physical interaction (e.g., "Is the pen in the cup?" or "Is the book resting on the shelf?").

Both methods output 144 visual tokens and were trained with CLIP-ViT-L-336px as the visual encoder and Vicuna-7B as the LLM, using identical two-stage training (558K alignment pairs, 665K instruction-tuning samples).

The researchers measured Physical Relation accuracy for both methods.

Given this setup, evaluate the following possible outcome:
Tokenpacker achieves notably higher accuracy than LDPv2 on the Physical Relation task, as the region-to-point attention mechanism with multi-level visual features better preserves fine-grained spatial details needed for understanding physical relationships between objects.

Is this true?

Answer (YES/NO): YES